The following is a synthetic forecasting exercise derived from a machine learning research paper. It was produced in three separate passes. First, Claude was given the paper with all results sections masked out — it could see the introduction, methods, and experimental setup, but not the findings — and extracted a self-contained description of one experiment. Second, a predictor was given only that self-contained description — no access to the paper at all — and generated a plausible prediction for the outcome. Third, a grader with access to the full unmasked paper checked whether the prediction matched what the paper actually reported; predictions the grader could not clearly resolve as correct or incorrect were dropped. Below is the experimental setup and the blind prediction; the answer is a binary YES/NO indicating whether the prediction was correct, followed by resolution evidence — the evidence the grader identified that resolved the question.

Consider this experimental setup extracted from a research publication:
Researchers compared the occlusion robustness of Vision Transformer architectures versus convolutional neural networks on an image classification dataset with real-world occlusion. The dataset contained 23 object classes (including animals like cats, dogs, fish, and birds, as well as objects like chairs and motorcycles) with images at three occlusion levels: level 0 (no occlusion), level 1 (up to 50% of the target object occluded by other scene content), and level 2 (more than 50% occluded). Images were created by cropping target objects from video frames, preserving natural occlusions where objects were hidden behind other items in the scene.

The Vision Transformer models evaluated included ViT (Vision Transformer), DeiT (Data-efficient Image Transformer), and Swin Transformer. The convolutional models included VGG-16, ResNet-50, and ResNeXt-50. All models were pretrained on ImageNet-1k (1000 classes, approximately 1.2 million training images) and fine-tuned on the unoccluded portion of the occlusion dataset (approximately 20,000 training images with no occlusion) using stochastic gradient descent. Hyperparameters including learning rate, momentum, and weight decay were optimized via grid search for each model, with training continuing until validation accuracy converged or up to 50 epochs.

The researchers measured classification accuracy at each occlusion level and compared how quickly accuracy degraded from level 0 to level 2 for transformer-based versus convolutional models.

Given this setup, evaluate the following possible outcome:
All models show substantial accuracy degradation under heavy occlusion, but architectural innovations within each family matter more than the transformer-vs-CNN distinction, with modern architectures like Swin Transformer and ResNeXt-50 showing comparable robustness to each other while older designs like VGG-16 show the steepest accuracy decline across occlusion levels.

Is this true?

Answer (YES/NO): NO